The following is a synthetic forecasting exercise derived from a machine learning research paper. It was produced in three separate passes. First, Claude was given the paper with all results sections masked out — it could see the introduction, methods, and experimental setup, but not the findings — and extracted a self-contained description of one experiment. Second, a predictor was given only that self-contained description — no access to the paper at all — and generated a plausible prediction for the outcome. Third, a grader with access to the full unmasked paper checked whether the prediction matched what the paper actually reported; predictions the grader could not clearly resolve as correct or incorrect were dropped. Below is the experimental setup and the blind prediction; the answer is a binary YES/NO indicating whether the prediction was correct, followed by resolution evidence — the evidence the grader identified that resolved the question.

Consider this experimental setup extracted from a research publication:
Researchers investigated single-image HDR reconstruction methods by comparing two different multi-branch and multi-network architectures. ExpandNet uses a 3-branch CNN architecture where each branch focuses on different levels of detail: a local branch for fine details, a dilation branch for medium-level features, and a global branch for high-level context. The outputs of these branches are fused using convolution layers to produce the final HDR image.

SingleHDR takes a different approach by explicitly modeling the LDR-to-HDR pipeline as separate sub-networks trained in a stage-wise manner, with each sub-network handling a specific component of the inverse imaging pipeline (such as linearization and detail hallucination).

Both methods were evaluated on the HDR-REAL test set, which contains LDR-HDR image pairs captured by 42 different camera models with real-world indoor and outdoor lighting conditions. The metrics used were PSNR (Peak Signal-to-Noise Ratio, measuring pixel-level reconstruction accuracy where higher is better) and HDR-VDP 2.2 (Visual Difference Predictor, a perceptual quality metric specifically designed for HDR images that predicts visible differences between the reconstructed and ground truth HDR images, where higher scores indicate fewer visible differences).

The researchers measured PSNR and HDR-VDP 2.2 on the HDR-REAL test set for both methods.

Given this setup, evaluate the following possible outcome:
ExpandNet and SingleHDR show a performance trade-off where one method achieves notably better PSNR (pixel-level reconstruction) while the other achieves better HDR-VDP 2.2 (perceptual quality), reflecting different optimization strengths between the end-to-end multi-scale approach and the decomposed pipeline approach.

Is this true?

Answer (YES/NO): NO